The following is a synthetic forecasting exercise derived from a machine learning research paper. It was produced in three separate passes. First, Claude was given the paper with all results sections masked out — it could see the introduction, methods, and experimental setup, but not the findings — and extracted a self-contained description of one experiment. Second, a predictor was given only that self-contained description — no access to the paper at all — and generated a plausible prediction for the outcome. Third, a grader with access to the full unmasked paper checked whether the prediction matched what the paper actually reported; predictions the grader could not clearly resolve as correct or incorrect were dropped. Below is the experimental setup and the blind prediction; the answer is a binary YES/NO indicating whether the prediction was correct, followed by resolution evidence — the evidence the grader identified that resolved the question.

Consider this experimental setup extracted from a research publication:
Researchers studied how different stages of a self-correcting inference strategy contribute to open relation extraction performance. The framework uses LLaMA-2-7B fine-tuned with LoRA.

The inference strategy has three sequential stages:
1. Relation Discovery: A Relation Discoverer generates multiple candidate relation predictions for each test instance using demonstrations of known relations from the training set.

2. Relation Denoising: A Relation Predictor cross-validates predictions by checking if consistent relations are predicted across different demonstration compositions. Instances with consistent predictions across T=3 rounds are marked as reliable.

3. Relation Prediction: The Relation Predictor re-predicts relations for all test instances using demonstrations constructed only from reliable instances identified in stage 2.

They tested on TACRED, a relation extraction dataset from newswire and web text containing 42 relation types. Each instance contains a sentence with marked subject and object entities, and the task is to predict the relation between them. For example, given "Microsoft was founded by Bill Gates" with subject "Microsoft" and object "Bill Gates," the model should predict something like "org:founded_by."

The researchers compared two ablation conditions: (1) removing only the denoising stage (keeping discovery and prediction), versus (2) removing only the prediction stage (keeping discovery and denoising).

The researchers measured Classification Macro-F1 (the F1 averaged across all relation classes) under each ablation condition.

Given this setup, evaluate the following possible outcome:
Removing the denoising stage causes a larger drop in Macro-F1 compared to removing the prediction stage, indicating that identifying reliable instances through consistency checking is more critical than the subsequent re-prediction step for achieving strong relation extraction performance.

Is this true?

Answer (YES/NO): NO